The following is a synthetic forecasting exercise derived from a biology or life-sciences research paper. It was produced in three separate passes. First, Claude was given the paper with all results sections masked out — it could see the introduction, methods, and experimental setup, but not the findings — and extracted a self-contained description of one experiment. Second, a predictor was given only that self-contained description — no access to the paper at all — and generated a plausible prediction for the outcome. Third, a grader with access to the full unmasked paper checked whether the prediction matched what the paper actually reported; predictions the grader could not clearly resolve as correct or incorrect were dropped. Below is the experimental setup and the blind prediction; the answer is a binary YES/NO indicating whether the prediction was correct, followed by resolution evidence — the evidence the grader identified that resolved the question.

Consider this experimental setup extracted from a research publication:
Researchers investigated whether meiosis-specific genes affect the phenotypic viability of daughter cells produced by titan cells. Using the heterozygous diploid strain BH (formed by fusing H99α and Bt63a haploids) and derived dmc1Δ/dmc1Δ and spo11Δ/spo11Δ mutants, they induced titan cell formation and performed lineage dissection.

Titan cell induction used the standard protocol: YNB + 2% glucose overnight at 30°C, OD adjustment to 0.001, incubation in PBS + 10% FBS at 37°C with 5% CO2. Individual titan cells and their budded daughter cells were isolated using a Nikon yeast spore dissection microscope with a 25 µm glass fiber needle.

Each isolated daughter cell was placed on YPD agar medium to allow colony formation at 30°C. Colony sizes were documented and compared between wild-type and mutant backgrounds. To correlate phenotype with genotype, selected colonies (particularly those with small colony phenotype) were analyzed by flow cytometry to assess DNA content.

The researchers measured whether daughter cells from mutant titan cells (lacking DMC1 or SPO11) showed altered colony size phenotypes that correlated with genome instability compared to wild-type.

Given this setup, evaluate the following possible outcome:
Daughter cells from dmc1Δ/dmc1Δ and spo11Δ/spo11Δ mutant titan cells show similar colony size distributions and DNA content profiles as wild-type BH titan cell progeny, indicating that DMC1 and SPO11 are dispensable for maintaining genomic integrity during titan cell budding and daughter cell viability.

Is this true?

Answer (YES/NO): NO